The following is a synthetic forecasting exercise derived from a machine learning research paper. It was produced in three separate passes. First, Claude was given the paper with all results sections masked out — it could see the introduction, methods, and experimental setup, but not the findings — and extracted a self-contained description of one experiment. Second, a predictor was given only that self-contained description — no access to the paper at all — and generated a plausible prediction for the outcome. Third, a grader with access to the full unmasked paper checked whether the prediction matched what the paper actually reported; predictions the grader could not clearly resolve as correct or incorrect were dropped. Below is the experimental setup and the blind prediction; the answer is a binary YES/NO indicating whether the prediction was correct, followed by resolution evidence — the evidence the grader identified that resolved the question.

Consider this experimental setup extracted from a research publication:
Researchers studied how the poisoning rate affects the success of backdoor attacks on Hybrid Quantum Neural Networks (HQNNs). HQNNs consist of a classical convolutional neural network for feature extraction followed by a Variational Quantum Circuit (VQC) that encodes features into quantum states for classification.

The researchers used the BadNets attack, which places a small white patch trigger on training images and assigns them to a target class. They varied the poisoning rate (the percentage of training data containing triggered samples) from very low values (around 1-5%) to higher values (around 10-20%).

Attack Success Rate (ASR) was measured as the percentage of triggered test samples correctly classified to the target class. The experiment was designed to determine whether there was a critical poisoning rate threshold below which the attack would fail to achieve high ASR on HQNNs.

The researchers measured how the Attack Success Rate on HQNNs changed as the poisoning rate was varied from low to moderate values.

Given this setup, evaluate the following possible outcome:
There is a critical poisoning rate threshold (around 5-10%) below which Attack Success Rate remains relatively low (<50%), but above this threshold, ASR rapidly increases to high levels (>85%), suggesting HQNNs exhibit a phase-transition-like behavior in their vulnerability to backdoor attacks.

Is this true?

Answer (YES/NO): YES